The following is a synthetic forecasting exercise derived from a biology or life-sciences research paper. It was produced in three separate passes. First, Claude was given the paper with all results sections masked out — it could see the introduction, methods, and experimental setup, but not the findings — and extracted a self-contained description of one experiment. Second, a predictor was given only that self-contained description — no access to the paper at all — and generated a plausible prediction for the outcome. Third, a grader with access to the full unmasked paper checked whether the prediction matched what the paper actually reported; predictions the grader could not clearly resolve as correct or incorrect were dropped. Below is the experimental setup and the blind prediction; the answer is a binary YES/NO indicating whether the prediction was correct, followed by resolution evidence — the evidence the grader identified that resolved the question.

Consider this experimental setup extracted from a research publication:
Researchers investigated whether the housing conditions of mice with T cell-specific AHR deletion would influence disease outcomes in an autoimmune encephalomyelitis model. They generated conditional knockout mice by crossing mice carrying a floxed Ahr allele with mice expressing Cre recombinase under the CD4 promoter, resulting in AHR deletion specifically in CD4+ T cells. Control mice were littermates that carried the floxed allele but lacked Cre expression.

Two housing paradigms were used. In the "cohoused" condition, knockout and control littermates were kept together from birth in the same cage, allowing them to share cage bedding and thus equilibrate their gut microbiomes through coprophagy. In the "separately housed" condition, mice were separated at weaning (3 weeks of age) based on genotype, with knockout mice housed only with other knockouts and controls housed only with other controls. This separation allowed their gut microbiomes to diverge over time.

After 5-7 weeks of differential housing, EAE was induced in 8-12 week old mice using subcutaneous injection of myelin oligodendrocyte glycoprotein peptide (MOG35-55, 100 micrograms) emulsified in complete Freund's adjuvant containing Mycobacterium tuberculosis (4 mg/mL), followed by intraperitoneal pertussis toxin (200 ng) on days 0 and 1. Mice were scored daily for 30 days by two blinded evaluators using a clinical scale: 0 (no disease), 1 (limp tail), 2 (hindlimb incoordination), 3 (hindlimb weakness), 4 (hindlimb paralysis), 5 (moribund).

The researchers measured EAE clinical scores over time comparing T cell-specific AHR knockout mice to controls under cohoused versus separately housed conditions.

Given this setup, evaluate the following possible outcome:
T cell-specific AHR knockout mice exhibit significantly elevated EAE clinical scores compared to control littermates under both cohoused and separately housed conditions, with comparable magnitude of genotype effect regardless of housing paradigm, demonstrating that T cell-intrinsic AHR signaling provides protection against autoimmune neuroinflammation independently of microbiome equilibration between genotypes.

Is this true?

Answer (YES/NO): NO